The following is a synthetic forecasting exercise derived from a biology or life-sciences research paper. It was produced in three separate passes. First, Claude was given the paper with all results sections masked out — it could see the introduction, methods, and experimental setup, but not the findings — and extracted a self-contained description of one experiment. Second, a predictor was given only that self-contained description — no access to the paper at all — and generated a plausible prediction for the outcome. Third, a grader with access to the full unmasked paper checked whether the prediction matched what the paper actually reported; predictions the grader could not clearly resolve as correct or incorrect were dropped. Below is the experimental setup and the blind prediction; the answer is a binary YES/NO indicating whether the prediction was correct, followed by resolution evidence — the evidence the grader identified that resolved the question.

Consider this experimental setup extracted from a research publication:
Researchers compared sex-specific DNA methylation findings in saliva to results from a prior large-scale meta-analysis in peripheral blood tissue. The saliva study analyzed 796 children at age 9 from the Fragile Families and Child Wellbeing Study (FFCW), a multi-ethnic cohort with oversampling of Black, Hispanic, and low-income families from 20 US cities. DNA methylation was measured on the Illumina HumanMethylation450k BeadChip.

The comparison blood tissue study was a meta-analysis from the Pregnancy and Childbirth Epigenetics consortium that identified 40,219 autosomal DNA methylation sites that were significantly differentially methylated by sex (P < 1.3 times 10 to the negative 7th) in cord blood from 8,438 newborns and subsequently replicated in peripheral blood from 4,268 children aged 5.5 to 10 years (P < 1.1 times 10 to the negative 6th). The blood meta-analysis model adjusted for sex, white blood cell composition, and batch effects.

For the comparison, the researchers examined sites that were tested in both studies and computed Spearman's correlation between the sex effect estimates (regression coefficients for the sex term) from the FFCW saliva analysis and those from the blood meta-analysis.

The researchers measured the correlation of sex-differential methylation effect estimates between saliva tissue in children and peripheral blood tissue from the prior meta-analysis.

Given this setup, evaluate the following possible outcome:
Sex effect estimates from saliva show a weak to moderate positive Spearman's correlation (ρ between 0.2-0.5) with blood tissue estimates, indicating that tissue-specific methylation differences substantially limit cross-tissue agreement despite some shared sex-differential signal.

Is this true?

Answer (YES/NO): NO